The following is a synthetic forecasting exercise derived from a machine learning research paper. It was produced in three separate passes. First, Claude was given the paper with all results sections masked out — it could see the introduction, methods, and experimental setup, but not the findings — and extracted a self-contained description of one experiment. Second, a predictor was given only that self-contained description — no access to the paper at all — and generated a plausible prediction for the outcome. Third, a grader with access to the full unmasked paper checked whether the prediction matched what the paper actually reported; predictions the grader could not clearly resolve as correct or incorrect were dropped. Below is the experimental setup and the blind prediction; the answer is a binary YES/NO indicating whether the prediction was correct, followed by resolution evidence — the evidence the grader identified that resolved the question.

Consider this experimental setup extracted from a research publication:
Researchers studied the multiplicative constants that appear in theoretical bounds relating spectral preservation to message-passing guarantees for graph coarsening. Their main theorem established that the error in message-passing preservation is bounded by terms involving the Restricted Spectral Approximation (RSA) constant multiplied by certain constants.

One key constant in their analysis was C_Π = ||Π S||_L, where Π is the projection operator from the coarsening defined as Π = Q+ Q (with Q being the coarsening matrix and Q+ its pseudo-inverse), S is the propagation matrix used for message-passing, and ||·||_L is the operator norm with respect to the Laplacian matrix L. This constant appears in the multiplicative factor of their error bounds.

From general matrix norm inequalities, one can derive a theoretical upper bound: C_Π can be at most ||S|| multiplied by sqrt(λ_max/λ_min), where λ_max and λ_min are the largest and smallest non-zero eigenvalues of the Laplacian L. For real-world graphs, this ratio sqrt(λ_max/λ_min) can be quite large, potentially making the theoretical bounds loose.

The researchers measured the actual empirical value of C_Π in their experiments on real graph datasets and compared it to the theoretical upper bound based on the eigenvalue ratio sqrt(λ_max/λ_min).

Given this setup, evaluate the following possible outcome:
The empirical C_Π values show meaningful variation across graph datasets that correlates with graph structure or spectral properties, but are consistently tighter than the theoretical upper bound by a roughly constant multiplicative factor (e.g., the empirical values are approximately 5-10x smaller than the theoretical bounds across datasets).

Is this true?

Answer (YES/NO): YES